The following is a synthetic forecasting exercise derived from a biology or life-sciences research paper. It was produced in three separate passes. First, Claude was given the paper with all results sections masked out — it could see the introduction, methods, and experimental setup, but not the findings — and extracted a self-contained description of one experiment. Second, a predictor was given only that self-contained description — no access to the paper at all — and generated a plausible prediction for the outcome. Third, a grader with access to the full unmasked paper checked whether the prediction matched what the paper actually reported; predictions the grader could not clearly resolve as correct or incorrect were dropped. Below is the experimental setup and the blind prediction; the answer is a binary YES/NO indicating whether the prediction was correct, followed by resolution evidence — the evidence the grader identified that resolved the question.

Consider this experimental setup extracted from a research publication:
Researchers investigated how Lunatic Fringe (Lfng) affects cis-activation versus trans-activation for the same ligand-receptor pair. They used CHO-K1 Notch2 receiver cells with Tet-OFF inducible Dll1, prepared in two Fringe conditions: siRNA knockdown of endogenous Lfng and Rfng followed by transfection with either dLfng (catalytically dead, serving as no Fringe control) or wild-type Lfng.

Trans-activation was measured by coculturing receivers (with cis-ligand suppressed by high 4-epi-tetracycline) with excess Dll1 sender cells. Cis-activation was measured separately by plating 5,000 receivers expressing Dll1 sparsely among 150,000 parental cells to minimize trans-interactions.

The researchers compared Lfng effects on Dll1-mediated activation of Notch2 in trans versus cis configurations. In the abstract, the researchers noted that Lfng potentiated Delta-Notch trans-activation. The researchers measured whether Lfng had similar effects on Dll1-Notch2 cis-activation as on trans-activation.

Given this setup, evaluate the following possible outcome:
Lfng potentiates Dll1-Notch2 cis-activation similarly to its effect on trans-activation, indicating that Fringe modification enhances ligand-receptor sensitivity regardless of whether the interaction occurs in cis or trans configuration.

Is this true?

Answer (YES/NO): NO